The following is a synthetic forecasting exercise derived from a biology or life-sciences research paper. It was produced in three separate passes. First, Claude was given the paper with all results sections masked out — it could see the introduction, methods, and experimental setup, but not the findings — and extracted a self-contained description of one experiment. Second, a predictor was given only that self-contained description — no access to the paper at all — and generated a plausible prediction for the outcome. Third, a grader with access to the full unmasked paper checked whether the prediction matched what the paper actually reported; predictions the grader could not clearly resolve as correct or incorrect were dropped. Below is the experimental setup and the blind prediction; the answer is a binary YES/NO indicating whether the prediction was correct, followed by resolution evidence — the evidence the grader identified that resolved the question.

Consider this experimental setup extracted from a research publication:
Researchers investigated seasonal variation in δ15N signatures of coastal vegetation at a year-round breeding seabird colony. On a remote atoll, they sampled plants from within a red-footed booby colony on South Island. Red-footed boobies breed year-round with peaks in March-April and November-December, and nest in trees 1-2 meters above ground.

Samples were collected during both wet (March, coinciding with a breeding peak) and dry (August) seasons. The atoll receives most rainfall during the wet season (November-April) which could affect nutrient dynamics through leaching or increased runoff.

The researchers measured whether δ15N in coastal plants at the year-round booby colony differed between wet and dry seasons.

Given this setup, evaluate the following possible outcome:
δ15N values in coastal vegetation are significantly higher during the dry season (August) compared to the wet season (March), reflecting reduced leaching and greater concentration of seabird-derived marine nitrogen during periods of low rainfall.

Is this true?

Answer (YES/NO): NO